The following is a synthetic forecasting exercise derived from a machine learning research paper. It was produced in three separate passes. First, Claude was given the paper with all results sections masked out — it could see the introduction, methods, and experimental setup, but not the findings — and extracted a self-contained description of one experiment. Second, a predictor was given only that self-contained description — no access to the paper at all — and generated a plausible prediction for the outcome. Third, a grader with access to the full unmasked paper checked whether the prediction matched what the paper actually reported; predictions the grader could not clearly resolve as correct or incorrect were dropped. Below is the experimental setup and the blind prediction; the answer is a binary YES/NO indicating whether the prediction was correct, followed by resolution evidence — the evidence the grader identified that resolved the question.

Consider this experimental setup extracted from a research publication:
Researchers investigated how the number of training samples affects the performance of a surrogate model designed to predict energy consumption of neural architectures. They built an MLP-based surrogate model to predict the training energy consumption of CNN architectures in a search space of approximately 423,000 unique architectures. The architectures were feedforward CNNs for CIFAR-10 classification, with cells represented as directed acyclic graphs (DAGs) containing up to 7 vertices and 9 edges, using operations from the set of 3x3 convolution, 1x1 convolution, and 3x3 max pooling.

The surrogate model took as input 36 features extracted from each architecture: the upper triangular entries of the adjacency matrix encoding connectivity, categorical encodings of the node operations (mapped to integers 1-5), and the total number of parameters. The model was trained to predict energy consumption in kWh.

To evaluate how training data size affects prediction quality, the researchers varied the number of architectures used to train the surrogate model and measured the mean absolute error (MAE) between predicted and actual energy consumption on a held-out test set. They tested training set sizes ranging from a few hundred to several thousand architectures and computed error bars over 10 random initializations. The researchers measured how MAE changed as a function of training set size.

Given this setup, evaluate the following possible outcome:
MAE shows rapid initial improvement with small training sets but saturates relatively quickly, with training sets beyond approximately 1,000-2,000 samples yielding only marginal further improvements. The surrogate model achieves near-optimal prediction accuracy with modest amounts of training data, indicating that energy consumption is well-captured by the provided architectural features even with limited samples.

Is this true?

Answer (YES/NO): NO